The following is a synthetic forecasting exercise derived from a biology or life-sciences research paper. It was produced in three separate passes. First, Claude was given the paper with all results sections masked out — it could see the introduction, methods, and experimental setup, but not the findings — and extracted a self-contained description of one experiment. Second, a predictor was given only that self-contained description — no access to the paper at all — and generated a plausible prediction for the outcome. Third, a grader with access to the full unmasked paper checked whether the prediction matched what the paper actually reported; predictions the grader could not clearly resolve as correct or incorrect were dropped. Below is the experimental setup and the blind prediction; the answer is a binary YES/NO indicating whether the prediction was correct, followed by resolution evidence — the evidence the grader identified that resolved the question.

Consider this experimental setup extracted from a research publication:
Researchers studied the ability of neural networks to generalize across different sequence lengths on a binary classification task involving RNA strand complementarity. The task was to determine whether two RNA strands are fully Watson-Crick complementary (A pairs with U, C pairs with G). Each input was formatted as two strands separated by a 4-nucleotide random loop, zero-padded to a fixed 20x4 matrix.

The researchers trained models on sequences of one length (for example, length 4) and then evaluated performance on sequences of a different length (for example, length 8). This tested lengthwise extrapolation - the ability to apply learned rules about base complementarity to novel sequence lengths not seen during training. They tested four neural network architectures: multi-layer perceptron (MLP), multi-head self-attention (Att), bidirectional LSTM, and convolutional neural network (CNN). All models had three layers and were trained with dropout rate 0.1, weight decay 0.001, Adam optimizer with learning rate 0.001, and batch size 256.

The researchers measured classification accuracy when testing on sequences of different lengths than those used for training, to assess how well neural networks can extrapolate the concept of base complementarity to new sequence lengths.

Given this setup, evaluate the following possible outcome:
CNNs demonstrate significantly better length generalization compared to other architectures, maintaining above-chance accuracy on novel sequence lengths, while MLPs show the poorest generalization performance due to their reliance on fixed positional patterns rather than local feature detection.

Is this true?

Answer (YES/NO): NO